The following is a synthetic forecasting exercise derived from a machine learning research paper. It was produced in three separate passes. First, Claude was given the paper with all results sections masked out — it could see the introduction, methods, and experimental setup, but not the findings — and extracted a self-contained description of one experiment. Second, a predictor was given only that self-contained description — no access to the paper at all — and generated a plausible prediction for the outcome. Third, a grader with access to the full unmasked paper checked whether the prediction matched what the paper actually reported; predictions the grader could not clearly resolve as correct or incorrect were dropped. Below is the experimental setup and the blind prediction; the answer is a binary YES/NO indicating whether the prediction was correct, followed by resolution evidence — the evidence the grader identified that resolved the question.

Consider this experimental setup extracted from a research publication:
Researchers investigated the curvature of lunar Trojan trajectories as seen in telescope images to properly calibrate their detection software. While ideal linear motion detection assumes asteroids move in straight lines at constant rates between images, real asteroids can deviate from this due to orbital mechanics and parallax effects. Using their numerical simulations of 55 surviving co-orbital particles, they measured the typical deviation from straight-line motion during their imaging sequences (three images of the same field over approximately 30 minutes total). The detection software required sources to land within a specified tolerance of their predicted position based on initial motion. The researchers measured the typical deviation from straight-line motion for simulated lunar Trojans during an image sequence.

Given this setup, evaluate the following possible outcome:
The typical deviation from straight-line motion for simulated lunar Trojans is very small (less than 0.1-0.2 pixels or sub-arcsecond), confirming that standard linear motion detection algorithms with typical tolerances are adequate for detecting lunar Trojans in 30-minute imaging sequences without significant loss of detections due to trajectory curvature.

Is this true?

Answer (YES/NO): NO